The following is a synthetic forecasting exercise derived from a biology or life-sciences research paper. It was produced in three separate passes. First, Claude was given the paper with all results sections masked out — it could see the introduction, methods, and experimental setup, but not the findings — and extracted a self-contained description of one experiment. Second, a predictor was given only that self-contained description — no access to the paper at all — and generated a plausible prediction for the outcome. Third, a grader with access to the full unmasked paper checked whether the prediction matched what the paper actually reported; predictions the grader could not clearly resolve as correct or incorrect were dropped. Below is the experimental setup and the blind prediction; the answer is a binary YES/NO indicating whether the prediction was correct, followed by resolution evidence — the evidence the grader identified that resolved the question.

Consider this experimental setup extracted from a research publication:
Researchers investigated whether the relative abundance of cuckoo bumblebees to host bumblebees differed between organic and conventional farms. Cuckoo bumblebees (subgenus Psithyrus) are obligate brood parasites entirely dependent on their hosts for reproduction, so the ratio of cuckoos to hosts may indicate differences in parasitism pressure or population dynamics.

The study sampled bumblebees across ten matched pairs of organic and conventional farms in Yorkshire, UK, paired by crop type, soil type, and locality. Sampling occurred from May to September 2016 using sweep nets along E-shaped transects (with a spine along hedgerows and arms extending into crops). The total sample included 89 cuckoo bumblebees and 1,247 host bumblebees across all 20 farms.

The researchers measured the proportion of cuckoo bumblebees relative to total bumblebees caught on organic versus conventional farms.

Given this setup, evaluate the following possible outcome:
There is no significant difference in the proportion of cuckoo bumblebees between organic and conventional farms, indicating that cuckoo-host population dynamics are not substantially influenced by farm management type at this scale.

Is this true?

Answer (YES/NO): NO